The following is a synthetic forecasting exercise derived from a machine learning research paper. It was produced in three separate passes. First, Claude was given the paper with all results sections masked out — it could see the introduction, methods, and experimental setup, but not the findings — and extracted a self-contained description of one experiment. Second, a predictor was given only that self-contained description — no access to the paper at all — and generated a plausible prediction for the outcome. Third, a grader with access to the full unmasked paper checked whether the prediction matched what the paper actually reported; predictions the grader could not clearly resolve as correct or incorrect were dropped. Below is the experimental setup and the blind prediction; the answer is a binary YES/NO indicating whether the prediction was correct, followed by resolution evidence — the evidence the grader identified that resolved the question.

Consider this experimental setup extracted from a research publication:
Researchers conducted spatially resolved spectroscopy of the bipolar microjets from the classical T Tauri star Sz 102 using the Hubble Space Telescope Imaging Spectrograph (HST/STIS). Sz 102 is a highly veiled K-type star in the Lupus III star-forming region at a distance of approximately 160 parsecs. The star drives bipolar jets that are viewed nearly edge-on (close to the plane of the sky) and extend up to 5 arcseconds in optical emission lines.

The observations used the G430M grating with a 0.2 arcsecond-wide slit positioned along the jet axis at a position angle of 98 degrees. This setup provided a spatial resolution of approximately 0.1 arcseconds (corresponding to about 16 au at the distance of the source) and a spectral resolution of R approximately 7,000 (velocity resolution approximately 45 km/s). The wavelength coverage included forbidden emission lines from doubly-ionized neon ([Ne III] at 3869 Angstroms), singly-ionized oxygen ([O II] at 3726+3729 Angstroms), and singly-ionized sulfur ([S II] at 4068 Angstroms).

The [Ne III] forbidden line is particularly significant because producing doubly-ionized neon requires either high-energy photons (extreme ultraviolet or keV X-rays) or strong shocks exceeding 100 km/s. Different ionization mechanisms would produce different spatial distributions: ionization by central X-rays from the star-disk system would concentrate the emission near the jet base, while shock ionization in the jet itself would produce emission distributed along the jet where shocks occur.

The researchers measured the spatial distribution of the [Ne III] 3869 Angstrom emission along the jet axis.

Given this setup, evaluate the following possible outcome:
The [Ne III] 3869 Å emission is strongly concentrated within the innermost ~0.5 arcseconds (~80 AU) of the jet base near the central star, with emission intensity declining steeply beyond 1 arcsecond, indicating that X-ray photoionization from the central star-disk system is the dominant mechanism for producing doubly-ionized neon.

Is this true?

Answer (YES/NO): NO